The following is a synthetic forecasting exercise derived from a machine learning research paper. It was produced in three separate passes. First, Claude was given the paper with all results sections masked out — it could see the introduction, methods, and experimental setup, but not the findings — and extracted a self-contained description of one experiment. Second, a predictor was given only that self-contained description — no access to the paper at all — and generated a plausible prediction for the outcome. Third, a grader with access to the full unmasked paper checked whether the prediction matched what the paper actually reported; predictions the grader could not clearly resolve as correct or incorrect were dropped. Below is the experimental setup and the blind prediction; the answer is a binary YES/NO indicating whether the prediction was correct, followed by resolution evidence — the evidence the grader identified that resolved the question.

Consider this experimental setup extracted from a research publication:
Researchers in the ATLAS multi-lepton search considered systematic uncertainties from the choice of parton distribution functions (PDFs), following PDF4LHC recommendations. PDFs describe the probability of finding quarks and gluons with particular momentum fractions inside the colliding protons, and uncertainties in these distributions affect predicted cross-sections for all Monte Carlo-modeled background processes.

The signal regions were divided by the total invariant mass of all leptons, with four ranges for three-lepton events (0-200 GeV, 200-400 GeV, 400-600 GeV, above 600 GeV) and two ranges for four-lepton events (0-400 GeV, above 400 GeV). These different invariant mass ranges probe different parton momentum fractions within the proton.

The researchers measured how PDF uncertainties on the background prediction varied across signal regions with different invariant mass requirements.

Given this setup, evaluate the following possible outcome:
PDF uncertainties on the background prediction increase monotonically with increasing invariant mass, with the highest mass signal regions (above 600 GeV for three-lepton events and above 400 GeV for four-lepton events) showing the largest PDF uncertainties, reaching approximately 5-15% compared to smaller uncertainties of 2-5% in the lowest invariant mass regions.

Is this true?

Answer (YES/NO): NO